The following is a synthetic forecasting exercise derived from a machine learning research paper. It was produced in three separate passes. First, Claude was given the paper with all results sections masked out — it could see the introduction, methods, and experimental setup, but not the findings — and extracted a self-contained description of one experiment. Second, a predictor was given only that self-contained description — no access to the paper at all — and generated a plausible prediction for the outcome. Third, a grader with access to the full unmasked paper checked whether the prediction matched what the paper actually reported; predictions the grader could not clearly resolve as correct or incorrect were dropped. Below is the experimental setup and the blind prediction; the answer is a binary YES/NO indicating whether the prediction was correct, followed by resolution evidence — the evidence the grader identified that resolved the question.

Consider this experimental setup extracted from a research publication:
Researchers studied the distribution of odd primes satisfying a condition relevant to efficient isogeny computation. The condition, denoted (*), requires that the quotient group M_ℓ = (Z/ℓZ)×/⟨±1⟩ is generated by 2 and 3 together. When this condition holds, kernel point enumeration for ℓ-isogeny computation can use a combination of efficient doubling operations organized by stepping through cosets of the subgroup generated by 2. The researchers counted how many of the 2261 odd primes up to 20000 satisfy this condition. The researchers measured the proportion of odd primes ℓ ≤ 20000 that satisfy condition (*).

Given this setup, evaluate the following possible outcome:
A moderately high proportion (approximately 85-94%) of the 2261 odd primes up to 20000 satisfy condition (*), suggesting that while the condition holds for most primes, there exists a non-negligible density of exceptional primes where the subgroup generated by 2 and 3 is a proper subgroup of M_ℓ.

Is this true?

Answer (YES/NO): NO